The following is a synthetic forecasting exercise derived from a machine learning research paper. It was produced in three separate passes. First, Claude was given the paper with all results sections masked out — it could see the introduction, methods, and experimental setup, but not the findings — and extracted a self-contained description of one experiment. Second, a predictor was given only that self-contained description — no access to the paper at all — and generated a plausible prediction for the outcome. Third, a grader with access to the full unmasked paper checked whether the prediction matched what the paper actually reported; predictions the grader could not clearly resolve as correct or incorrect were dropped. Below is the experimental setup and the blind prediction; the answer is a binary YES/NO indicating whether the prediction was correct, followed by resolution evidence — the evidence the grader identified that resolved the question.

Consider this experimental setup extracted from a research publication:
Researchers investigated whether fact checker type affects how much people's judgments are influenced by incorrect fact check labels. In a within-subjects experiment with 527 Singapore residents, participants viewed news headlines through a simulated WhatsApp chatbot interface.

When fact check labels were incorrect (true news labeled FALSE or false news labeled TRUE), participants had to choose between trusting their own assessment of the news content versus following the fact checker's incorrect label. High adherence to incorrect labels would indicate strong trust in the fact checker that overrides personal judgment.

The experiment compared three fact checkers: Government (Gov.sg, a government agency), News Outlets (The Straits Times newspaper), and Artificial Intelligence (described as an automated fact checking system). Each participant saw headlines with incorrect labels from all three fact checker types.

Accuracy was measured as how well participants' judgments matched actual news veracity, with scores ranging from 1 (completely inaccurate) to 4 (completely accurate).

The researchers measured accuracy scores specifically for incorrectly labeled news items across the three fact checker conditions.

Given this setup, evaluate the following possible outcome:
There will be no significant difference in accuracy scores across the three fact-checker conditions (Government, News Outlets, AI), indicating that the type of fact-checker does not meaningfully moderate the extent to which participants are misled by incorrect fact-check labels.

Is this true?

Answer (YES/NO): NO